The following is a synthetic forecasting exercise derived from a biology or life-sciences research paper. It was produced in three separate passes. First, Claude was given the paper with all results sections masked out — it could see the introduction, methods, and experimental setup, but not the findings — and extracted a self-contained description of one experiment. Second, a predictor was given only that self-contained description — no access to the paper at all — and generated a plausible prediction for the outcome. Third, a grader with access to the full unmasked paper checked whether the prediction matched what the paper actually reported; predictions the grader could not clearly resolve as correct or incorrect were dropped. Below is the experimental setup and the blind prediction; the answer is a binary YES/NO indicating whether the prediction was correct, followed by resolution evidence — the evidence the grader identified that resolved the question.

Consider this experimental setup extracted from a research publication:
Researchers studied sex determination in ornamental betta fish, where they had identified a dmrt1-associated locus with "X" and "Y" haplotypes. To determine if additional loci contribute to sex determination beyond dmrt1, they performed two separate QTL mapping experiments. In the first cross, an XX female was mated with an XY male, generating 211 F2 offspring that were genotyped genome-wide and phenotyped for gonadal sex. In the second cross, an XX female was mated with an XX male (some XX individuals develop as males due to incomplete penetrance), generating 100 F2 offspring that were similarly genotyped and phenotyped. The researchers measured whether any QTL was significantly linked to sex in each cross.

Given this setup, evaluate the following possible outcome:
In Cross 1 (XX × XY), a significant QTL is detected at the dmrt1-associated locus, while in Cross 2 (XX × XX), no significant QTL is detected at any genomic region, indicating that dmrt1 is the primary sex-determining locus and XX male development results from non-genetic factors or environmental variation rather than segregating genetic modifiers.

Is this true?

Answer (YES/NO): YES